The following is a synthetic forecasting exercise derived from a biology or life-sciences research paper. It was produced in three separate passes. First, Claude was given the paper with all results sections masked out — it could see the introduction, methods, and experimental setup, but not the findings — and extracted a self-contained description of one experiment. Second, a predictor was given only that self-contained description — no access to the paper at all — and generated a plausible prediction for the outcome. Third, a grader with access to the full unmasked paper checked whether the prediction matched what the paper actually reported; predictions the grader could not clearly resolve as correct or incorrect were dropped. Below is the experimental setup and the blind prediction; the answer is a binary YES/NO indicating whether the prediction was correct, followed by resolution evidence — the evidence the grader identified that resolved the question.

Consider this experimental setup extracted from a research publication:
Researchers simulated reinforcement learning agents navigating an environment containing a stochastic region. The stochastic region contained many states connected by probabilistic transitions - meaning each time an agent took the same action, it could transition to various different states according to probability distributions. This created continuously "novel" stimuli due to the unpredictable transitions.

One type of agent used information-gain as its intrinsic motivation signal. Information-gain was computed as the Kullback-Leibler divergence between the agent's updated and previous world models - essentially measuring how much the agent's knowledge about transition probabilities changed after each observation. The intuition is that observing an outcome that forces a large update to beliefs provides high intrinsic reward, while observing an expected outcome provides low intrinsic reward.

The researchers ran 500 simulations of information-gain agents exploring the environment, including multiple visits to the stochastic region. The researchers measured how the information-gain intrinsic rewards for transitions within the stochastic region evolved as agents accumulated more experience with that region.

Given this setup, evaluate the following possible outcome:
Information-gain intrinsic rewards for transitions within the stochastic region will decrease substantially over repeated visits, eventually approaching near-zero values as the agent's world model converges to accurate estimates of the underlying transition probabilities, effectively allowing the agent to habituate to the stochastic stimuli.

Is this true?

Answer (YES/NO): YES